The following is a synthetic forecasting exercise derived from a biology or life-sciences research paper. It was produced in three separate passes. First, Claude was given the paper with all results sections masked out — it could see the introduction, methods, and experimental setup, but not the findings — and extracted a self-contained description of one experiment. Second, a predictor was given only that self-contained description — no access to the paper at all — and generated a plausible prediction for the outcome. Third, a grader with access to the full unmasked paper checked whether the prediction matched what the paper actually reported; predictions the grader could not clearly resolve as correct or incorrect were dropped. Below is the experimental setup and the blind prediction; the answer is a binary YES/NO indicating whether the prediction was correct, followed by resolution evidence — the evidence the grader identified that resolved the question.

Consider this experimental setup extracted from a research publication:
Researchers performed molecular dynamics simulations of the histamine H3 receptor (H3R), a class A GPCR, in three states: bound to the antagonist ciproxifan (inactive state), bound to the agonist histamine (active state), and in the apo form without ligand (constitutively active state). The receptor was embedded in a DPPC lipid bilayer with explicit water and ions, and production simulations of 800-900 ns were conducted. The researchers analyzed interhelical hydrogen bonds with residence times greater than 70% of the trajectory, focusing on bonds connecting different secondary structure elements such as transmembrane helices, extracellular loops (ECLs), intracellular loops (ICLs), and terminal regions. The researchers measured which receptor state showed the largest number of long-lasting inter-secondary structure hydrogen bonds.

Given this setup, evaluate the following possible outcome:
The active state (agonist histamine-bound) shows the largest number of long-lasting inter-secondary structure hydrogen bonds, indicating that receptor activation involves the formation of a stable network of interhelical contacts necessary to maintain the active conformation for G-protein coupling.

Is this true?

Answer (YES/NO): NO